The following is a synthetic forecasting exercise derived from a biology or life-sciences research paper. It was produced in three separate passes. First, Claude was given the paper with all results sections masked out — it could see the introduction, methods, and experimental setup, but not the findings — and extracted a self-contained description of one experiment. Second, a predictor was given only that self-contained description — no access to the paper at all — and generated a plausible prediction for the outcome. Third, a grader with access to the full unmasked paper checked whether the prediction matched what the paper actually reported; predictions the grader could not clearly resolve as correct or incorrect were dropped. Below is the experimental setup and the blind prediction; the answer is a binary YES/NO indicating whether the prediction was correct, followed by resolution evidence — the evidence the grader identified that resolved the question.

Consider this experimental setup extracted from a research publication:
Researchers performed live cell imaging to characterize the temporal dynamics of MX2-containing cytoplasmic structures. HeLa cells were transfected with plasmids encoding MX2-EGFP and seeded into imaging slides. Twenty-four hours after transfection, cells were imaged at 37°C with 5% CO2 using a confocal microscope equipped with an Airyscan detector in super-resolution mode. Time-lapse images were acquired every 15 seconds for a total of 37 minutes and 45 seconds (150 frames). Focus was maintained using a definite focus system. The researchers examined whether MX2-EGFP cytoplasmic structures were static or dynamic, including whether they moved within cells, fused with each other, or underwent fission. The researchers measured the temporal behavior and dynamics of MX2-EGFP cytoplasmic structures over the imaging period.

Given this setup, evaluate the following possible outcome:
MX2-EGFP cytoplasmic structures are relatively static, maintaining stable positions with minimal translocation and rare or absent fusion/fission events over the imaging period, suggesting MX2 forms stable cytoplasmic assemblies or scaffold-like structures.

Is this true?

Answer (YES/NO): NO